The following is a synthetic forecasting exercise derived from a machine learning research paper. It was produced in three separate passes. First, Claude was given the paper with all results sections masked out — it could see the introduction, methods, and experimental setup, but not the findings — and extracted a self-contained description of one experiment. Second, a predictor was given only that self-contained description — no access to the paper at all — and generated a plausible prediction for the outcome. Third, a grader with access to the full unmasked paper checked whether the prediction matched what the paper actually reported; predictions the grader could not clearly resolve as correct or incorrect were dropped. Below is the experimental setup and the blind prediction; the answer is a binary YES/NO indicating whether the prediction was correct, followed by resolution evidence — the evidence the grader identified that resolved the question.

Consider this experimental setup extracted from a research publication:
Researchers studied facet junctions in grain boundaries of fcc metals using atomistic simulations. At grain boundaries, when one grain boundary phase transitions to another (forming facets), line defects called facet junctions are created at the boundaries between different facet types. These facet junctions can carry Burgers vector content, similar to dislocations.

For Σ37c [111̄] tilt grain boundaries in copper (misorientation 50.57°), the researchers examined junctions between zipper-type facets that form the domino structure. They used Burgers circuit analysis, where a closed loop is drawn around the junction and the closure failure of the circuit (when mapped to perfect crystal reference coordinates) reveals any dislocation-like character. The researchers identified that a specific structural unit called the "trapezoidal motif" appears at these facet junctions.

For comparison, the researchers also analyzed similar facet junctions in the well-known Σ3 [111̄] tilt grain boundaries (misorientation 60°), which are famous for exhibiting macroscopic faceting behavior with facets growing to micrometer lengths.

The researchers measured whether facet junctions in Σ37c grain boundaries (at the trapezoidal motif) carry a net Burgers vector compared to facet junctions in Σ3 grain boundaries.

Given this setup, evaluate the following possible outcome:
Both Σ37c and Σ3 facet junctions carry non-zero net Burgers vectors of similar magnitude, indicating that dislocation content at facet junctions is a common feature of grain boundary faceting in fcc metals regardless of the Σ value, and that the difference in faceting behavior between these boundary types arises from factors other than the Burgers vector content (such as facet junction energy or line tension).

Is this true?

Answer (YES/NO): NO